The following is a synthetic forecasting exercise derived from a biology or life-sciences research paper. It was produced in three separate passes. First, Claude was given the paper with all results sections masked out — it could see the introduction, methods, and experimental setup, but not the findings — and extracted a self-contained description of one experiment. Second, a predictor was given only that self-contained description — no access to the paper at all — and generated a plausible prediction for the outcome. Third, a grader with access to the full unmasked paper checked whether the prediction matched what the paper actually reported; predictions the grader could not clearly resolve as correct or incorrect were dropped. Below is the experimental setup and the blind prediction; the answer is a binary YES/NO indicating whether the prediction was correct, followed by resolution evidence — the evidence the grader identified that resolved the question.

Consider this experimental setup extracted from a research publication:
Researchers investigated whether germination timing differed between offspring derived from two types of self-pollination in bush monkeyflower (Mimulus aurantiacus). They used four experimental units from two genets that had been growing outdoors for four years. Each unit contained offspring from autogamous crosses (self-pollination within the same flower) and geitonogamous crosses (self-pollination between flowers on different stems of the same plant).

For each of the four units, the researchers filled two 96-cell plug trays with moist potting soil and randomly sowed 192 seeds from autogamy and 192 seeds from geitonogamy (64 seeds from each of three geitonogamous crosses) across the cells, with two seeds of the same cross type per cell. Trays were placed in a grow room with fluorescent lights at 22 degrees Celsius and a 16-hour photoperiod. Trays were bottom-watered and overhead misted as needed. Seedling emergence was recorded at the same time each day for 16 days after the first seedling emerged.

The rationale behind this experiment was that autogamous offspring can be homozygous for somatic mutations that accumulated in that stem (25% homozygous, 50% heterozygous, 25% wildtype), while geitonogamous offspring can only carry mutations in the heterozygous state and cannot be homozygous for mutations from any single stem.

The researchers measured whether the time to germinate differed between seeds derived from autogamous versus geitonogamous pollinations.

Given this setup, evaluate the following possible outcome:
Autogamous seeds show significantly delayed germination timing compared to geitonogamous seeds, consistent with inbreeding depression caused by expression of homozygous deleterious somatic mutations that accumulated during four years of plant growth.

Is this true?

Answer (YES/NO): NO